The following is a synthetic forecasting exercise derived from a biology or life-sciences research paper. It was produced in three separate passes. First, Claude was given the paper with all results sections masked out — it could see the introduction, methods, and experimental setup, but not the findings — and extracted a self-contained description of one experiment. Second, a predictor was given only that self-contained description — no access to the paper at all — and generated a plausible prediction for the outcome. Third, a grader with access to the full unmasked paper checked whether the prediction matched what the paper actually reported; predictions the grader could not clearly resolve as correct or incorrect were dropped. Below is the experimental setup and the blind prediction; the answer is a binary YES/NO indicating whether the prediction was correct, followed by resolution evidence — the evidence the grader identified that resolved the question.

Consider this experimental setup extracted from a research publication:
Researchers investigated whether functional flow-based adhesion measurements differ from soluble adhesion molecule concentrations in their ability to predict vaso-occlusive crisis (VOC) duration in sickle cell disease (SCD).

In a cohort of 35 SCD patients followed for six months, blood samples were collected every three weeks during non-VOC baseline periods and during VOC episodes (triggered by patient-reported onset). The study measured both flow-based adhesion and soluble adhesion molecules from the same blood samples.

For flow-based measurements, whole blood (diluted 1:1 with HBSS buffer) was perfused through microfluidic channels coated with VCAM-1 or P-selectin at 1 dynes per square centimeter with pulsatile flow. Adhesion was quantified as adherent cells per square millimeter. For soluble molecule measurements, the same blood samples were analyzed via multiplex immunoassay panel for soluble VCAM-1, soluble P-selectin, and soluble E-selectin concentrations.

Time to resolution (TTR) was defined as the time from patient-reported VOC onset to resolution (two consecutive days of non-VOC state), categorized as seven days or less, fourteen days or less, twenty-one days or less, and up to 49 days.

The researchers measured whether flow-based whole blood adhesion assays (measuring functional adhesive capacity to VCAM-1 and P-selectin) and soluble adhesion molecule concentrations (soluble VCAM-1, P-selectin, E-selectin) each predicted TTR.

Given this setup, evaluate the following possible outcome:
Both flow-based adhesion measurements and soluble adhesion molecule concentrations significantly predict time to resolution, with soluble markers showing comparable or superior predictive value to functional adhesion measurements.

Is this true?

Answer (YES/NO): NO